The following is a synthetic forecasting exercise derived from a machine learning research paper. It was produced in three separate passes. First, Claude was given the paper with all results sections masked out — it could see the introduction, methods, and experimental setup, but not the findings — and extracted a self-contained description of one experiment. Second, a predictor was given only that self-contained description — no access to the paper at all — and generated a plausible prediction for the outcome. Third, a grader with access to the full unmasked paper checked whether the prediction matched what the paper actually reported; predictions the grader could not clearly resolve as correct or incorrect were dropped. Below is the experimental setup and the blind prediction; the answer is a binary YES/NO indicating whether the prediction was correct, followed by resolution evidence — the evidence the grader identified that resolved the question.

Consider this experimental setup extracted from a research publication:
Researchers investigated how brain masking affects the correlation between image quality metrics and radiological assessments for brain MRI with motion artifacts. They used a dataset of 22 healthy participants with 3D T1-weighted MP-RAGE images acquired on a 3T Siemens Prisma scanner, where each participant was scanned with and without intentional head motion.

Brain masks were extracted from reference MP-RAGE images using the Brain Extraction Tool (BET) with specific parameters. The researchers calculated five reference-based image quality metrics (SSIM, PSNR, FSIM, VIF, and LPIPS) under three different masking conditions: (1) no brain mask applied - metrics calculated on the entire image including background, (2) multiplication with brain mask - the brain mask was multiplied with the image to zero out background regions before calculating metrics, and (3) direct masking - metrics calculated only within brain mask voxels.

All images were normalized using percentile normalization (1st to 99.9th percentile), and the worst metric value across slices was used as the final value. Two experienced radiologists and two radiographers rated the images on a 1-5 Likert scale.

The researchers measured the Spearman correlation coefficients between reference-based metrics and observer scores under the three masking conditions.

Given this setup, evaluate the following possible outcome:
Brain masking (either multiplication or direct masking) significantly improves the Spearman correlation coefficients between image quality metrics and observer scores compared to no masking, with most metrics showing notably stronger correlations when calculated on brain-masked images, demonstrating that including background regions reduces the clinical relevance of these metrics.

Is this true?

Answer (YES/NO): YES